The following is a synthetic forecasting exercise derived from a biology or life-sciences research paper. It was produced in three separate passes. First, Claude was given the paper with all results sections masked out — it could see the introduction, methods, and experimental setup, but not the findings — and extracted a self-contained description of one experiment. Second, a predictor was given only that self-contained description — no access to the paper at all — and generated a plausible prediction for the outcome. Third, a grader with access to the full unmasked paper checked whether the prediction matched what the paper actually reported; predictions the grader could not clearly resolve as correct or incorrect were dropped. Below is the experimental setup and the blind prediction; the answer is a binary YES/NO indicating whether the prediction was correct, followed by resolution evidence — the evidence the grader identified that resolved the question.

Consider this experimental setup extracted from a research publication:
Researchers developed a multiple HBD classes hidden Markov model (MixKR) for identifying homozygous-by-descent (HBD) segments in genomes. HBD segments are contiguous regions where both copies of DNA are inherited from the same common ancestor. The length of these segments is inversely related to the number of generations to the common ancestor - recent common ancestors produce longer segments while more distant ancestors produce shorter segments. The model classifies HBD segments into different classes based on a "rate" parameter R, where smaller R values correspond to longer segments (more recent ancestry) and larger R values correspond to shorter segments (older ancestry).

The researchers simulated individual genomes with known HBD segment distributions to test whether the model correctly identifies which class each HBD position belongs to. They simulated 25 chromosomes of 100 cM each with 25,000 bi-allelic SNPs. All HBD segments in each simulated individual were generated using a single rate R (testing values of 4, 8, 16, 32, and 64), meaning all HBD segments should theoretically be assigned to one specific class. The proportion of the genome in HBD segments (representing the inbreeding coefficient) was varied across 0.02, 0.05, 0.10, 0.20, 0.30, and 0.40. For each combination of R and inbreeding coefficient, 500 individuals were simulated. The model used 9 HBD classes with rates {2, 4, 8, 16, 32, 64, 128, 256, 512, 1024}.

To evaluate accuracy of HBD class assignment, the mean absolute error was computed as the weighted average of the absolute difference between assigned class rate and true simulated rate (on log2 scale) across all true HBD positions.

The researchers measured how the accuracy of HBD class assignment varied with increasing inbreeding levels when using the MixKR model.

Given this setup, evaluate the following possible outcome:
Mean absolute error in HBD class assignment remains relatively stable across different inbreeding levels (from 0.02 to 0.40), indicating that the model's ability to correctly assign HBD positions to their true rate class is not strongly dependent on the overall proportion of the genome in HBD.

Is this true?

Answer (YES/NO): NO